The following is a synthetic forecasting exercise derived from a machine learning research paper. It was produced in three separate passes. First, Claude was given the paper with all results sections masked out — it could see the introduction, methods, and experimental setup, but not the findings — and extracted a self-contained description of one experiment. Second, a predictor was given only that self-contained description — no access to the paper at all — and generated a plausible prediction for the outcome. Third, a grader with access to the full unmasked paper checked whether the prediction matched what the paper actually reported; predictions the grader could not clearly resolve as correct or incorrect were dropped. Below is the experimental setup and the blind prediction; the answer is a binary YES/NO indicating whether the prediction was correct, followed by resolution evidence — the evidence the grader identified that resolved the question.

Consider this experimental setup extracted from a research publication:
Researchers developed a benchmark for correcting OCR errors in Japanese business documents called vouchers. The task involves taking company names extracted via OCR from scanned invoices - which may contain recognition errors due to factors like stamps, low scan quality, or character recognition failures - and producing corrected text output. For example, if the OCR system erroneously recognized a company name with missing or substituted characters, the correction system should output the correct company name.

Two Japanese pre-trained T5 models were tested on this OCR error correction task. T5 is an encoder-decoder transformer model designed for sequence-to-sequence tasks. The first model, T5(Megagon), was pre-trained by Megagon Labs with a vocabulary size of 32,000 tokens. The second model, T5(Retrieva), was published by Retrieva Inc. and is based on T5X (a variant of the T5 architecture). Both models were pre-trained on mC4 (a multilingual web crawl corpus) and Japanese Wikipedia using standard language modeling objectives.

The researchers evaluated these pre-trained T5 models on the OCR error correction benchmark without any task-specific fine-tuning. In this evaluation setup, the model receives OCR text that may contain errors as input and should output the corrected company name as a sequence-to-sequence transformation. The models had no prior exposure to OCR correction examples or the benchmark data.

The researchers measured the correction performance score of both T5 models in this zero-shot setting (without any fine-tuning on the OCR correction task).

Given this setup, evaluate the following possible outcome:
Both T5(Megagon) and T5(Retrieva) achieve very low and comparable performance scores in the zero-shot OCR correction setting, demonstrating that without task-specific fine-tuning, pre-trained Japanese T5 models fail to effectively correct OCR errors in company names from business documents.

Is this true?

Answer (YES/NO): YES